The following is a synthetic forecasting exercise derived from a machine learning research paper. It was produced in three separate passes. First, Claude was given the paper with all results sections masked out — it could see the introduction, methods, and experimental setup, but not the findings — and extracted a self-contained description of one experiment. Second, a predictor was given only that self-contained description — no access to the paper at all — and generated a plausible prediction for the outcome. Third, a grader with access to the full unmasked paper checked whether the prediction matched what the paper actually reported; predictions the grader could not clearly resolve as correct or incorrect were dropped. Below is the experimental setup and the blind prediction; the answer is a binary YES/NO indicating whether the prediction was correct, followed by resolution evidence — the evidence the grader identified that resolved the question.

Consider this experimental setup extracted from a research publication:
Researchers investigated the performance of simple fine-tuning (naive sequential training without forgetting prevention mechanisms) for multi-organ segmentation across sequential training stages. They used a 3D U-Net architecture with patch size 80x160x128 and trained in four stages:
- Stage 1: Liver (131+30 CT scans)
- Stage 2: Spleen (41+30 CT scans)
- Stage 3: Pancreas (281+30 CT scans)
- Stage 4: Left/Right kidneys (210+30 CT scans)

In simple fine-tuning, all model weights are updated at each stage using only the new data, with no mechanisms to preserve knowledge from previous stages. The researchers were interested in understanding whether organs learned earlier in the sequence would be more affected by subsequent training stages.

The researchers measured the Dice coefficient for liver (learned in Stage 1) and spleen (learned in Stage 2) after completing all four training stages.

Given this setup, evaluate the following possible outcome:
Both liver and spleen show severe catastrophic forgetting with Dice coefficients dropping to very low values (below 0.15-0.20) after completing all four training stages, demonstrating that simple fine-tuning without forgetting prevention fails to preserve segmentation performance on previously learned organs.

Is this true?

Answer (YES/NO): YES